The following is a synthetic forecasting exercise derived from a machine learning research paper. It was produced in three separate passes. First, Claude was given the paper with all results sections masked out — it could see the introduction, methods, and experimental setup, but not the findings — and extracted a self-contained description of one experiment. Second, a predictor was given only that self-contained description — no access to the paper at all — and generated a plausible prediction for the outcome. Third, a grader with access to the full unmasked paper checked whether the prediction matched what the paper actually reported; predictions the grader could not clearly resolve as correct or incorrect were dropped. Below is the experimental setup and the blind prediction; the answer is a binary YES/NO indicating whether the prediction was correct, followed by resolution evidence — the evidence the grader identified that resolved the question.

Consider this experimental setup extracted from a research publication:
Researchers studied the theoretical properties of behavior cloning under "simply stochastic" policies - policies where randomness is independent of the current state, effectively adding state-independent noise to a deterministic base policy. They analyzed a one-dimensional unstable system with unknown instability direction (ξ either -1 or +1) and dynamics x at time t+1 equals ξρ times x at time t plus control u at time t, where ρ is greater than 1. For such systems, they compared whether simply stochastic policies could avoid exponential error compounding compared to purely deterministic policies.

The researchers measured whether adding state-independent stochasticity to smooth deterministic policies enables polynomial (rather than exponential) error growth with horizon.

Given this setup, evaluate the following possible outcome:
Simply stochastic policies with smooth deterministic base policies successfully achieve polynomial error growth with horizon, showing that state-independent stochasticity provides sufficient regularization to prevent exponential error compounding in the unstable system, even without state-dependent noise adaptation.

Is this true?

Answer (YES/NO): NO